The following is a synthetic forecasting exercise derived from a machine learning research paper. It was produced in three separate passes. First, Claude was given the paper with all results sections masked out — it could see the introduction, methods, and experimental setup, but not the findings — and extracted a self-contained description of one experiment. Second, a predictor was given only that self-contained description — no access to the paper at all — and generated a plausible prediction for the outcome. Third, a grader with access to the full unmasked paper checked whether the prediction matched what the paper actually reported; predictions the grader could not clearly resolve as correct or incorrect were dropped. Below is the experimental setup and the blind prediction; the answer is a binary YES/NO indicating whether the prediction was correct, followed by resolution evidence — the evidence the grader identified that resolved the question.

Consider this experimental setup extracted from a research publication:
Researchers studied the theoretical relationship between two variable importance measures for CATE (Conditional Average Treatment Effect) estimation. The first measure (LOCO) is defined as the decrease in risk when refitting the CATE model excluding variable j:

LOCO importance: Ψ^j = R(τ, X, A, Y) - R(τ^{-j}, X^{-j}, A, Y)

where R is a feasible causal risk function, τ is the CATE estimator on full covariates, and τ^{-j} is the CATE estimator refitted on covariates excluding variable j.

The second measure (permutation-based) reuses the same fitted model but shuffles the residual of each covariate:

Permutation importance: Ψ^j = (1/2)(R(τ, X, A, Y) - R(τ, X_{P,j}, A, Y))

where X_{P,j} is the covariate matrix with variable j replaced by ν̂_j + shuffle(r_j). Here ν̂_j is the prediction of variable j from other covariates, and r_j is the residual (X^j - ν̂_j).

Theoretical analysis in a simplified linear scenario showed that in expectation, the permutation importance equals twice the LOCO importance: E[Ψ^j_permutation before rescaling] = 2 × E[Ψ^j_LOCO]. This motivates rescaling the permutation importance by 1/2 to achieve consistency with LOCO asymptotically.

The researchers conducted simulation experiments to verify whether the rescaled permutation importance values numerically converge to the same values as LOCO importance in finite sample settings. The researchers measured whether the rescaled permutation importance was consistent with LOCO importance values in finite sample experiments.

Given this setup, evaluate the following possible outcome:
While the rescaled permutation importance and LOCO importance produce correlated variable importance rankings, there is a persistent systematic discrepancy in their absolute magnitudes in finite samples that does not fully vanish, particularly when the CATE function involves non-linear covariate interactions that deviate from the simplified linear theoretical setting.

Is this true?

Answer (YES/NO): NO